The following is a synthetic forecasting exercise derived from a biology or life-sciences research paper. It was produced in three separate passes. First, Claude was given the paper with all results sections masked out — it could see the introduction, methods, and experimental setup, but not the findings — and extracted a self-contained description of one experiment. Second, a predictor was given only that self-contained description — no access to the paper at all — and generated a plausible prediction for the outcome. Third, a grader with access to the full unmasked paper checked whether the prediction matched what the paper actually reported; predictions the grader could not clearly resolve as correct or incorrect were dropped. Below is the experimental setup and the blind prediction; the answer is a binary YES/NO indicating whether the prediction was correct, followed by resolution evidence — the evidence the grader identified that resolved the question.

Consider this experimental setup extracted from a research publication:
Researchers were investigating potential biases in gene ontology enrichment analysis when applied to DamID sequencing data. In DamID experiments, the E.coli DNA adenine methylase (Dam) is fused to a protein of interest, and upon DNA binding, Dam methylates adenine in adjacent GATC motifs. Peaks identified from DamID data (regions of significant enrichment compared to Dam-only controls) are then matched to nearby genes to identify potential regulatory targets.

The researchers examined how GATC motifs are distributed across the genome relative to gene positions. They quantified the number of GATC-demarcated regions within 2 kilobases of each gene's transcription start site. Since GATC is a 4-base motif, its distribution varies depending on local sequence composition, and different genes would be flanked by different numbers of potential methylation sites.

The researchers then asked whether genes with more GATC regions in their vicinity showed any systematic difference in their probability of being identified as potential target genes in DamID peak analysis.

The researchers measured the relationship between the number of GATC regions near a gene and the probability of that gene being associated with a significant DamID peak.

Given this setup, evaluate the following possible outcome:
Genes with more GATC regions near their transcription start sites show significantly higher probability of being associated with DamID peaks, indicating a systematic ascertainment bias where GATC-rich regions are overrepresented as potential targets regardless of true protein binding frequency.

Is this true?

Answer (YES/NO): YES